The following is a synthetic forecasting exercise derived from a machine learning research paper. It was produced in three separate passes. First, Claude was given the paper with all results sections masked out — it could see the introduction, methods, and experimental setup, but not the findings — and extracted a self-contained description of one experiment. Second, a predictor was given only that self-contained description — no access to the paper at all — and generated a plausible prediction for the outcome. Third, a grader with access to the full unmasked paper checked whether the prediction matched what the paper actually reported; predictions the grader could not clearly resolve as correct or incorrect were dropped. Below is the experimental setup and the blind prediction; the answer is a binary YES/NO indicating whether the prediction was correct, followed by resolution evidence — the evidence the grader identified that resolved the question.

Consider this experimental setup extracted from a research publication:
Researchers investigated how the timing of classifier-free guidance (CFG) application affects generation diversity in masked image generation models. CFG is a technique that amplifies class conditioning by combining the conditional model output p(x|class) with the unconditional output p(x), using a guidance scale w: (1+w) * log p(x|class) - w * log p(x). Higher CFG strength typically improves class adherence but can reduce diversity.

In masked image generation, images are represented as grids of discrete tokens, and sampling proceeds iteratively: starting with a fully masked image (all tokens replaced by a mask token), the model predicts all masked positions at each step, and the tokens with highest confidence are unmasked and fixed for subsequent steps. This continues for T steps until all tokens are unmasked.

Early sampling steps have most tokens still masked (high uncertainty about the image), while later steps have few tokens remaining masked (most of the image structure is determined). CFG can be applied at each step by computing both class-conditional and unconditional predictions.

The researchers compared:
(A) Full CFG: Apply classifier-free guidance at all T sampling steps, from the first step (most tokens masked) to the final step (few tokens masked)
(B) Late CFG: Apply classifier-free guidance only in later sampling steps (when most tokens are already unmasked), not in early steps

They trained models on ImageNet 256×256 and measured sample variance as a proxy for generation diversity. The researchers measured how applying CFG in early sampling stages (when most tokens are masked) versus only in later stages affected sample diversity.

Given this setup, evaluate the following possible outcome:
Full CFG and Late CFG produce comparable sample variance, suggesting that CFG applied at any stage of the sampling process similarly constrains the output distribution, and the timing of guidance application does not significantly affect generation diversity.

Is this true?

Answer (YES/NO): NO